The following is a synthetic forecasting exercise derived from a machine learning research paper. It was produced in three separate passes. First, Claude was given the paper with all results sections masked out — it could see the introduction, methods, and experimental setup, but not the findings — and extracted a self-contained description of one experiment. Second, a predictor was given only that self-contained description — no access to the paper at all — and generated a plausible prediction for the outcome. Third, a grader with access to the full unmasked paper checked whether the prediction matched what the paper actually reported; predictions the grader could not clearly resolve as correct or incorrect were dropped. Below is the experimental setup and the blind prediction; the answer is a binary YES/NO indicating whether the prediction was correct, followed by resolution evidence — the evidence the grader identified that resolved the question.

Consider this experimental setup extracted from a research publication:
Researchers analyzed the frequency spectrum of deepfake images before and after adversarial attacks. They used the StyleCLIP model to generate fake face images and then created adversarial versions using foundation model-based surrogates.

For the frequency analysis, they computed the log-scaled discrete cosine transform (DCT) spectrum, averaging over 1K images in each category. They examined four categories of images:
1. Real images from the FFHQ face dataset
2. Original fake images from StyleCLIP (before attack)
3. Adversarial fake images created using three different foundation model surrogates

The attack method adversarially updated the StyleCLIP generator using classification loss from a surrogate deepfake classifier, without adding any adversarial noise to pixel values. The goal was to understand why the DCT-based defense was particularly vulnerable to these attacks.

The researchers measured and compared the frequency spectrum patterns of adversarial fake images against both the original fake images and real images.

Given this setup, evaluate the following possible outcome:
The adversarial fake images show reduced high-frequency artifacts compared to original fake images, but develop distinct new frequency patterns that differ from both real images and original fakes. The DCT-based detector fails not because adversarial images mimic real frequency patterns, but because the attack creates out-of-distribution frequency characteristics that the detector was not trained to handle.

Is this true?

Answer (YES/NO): NO